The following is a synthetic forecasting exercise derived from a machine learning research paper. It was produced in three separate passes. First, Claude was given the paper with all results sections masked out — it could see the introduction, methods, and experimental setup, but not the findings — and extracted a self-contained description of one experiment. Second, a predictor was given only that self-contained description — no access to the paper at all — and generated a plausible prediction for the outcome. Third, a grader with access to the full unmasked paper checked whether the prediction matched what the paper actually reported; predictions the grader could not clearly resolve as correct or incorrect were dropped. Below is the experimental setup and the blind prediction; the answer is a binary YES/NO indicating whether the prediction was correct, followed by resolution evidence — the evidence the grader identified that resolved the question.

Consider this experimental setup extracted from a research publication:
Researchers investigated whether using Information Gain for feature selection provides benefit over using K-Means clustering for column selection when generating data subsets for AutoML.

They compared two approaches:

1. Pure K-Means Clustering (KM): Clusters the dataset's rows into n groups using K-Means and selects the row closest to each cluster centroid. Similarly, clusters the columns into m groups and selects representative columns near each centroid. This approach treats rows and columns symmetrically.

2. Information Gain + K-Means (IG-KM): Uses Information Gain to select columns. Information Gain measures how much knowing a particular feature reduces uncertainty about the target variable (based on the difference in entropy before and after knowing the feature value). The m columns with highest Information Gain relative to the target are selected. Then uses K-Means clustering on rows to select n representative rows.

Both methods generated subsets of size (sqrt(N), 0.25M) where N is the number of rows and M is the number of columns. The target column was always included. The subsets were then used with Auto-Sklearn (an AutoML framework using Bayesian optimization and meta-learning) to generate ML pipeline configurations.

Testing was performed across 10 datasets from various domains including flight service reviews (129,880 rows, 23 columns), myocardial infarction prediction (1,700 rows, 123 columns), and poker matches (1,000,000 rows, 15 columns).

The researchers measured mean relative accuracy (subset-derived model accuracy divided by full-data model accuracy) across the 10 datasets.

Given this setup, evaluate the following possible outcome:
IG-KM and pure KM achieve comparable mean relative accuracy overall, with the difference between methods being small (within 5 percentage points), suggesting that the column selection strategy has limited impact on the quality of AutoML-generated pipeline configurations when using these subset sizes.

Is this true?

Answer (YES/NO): NO